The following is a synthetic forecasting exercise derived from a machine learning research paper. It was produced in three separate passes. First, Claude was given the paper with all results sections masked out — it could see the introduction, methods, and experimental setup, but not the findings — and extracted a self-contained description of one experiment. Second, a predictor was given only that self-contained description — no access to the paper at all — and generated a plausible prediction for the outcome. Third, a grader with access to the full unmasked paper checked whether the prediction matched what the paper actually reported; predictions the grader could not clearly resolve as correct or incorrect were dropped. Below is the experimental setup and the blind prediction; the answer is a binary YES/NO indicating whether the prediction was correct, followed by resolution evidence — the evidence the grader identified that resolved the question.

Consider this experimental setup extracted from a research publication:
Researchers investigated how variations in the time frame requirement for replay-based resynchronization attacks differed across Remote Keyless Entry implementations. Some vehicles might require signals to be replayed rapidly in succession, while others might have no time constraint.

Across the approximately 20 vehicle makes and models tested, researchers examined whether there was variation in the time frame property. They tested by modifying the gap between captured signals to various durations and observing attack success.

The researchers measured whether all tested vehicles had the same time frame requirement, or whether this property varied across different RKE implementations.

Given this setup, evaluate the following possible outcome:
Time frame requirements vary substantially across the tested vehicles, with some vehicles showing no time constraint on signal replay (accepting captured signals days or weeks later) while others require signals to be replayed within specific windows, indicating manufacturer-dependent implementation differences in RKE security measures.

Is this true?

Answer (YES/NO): YES